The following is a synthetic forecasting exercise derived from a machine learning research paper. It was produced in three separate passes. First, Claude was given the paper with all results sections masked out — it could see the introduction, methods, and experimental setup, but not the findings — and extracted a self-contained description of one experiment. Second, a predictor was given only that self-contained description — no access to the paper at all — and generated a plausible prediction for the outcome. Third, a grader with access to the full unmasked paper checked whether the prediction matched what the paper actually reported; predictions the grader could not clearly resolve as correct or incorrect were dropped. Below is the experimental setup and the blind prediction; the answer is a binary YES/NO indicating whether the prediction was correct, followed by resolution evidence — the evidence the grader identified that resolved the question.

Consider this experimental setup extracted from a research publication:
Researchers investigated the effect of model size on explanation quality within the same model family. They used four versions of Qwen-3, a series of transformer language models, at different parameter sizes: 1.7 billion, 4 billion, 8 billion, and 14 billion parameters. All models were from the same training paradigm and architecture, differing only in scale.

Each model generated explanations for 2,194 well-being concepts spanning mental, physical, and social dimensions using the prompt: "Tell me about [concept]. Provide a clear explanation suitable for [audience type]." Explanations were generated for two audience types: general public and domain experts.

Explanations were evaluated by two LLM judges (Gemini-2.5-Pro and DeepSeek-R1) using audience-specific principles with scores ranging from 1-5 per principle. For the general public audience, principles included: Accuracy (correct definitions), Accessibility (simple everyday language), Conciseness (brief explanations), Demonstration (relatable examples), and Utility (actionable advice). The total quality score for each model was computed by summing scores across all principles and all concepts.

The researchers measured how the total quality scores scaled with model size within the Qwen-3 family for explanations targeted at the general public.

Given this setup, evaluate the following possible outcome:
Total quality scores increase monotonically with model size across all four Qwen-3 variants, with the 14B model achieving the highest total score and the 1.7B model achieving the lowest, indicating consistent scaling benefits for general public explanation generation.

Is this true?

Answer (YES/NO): YES